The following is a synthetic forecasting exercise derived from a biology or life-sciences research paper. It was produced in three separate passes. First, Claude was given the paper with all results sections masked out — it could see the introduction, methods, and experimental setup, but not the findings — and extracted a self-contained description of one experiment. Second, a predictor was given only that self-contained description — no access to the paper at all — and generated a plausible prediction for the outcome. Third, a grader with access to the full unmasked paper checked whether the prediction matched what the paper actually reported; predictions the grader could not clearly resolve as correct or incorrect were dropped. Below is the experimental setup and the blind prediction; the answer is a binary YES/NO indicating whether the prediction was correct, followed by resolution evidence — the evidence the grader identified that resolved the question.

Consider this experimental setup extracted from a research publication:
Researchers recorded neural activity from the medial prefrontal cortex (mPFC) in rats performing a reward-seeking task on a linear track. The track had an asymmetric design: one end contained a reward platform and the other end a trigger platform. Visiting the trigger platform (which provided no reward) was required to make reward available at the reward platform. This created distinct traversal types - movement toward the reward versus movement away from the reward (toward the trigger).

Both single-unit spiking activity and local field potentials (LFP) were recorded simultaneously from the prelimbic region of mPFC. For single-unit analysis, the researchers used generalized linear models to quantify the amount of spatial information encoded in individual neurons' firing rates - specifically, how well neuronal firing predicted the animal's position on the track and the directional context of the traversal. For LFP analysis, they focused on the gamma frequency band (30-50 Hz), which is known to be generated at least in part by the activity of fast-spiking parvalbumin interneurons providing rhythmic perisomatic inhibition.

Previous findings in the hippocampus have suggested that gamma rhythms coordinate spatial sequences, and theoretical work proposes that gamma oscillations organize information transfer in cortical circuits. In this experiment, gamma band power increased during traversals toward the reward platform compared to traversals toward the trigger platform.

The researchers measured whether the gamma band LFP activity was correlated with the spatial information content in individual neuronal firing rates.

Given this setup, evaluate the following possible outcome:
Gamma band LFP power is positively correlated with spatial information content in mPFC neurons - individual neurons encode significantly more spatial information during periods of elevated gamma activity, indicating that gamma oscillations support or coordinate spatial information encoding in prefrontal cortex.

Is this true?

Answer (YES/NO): NO